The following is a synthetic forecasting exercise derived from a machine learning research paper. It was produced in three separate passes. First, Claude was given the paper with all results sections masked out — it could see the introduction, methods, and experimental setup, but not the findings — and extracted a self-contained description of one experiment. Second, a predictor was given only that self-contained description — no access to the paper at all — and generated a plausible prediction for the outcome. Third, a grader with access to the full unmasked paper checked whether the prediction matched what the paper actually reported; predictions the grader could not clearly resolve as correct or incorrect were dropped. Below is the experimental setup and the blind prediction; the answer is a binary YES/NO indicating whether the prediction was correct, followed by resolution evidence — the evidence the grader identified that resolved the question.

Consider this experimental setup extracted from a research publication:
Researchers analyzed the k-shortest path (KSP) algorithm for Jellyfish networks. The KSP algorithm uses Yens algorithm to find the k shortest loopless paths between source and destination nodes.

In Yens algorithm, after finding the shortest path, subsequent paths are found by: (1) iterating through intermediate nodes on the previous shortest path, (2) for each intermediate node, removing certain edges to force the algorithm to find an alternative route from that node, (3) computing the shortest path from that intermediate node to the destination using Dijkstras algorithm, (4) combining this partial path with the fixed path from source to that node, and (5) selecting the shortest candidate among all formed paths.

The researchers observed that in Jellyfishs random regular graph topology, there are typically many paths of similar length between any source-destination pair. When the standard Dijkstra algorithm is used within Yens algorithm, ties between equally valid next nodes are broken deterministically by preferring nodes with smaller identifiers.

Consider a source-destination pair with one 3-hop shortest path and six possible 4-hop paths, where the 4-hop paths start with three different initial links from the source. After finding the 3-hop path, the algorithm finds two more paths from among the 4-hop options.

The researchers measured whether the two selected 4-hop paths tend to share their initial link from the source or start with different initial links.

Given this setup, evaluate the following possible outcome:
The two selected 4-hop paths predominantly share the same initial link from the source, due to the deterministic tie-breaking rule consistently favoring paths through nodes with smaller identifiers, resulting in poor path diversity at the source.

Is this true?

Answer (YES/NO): YES